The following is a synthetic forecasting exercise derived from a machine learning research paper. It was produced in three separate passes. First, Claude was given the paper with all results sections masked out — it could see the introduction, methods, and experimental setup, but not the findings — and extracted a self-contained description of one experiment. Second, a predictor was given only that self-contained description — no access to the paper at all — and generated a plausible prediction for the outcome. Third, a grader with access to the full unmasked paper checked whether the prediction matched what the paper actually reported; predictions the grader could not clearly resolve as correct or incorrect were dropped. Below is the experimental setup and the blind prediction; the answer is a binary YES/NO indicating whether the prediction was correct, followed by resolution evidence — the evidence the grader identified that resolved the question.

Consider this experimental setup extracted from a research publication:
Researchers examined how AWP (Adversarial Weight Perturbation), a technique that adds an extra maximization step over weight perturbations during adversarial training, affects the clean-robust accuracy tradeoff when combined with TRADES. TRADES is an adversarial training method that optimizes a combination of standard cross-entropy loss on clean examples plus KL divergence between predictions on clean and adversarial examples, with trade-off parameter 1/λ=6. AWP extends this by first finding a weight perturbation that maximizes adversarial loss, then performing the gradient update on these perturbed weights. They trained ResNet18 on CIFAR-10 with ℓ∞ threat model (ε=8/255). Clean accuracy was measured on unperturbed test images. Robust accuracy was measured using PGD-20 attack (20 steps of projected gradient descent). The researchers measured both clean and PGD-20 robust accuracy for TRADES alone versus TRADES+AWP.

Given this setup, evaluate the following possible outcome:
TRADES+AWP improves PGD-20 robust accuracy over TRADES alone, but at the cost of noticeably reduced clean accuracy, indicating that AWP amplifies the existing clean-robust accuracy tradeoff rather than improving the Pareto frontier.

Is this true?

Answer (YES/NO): NO